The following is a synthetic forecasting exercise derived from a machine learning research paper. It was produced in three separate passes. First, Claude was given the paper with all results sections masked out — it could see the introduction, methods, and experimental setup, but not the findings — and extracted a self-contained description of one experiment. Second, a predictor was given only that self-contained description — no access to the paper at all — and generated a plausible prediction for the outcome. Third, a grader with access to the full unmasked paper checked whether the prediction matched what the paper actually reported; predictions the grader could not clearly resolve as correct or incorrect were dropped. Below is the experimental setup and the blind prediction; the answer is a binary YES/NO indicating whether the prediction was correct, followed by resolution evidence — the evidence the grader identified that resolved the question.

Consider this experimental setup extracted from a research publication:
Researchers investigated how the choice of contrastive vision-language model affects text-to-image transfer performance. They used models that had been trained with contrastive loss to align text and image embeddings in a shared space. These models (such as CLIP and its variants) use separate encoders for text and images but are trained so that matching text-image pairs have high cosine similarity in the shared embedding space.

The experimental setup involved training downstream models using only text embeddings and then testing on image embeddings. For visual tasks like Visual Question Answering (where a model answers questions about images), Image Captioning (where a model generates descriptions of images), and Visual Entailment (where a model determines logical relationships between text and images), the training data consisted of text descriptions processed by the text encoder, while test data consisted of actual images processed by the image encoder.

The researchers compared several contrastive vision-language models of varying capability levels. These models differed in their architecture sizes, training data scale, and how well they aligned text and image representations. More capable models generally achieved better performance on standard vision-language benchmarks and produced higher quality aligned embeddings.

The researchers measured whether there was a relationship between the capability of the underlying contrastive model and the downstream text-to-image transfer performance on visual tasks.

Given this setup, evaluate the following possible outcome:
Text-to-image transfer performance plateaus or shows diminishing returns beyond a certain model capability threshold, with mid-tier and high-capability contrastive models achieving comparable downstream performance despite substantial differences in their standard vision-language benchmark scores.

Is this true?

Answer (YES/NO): NO